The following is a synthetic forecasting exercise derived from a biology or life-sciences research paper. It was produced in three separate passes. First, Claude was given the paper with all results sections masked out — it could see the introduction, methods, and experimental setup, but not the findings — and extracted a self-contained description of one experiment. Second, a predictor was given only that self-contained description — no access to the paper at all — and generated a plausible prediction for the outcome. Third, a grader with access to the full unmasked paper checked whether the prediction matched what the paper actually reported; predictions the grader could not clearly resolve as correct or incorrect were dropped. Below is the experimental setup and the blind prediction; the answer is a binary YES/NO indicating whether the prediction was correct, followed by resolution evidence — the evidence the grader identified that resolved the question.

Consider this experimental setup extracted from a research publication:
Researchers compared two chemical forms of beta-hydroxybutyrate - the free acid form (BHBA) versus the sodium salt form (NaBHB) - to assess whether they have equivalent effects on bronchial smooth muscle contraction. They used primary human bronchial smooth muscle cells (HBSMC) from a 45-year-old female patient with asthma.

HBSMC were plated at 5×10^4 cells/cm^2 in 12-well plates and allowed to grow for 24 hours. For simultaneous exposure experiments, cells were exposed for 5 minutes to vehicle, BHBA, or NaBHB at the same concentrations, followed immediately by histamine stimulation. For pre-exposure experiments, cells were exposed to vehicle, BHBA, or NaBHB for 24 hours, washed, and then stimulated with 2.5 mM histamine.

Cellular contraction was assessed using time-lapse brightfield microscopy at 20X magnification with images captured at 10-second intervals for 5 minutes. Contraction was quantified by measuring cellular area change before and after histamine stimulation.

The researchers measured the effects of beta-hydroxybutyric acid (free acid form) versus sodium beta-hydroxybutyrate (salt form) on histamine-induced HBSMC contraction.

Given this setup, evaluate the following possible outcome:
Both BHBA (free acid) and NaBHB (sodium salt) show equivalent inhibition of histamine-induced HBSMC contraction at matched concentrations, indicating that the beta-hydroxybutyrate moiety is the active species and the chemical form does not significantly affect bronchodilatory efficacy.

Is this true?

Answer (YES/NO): NO